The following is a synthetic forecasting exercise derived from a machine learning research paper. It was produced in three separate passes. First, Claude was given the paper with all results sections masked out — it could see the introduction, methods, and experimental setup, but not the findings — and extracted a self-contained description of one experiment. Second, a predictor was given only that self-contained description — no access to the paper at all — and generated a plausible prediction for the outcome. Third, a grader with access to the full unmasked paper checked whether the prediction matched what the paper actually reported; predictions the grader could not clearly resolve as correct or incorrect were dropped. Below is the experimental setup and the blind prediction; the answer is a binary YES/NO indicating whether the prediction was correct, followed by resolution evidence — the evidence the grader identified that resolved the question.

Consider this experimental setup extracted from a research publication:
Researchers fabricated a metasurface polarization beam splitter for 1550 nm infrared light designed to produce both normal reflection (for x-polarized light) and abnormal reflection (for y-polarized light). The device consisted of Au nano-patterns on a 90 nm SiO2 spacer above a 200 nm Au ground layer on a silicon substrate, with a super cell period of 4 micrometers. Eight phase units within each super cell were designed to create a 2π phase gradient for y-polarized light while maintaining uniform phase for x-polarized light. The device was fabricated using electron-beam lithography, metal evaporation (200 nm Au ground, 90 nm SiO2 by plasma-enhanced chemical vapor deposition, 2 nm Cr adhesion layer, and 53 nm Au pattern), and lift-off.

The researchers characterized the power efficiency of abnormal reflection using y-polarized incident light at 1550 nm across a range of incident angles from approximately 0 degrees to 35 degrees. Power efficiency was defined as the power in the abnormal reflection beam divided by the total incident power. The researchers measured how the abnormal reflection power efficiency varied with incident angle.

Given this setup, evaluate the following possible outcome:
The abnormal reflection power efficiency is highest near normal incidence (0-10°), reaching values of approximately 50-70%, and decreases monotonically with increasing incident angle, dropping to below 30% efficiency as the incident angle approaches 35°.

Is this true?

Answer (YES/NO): NO